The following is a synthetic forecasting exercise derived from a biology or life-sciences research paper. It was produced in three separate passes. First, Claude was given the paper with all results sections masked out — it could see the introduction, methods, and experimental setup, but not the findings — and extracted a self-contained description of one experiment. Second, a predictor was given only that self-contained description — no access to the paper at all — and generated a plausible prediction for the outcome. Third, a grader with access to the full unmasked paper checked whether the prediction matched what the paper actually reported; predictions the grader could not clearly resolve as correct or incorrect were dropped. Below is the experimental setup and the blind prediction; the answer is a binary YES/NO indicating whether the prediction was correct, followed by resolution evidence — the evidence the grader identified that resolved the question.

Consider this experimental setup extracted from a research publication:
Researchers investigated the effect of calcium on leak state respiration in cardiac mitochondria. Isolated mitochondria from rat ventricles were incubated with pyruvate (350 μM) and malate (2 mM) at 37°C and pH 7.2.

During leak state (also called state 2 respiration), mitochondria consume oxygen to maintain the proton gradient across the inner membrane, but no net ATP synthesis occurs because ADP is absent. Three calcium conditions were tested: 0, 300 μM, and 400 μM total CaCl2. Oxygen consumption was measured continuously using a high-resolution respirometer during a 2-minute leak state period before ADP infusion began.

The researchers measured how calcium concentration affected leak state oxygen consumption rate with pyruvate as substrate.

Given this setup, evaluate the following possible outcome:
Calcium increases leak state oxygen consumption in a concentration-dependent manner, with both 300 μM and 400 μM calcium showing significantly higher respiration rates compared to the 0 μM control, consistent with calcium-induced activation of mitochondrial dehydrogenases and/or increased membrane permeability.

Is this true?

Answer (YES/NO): NO